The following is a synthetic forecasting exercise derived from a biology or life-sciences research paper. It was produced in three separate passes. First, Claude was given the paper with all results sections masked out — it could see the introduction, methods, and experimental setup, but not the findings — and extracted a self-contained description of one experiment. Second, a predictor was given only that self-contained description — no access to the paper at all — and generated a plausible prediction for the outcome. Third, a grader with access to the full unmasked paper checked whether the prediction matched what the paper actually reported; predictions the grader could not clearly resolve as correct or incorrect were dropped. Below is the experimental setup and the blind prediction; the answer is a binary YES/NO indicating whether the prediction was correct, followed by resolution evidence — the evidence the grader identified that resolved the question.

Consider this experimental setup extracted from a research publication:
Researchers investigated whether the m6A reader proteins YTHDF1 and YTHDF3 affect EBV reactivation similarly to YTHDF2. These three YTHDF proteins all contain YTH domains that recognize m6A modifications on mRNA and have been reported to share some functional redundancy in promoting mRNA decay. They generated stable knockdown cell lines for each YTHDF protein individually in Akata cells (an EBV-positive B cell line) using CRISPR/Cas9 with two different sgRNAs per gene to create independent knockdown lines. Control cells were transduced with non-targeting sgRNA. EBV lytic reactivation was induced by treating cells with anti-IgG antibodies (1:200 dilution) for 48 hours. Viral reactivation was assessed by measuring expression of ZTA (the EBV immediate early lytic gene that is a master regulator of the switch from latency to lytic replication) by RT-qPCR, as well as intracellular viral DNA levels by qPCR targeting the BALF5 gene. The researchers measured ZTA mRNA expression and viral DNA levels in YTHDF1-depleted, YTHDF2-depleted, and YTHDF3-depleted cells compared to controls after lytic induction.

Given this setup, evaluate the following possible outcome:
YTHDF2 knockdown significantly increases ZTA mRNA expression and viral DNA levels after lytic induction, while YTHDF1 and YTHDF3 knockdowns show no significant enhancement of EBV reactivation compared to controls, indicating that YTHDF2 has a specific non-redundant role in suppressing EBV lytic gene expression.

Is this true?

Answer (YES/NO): NO